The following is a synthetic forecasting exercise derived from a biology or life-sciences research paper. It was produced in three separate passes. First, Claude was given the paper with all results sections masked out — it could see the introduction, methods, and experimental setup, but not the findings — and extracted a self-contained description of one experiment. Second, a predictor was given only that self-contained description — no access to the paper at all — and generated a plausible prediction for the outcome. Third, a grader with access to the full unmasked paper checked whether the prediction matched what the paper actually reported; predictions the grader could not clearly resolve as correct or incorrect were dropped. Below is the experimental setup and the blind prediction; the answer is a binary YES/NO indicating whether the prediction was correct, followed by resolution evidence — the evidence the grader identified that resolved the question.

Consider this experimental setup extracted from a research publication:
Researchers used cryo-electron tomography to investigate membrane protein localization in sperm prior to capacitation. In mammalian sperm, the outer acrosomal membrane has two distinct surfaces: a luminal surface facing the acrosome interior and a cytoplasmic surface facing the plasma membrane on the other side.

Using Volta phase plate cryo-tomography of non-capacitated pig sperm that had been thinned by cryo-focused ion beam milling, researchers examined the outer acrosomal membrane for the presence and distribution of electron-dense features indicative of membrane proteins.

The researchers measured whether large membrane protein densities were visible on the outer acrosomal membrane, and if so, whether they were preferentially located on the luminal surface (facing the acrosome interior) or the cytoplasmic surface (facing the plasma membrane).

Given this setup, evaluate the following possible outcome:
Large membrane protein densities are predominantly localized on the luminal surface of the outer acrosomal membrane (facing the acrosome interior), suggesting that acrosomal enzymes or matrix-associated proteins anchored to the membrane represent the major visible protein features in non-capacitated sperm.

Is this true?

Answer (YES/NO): YES